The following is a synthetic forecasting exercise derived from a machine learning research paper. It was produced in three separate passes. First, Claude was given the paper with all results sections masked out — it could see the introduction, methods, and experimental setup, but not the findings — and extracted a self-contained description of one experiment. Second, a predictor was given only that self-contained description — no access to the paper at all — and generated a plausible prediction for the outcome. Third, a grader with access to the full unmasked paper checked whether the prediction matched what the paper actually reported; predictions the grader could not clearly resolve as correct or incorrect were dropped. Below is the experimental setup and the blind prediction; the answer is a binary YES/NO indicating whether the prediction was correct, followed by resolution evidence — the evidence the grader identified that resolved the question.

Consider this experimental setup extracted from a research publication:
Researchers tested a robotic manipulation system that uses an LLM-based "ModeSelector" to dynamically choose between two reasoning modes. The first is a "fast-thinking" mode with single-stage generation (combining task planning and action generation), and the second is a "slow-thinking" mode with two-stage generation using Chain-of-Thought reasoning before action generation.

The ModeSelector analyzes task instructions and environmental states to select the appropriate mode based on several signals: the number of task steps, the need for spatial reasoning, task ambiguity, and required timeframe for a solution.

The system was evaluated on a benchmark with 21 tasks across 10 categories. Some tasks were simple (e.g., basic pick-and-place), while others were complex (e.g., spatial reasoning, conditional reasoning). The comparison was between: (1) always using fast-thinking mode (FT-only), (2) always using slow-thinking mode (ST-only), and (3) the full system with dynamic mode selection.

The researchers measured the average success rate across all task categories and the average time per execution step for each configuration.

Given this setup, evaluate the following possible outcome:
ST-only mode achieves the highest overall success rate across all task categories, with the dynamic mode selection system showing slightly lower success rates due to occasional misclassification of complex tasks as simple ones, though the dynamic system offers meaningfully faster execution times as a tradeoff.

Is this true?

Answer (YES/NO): NO